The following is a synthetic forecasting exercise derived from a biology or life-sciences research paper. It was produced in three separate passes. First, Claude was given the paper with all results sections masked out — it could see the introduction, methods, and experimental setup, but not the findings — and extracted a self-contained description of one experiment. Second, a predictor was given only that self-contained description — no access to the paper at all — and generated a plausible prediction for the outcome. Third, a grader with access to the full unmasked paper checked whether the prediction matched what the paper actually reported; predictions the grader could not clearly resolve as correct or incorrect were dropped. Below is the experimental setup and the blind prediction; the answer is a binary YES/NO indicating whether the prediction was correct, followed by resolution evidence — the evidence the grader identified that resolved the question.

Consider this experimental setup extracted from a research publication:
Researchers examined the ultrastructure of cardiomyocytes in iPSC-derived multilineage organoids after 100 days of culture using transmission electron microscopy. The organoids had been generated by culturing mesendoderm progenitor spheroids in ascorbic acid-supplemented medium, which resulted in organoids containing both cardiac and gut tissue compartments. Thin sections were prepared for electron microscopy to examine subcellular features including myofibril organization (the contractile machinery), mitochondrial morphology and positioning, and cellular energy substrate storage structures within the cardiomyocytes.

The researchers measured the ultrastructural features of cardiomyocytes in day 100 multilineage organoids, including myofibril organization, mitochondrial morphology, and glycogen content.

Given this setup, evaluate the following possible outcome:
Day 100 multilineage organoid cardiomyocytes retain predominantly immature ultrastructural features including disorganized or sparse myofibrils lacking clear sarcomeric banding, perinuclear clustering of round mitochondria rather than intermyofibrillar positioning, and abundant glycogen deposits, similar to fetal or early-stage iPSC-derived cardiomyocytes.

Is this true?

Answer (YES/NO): NO